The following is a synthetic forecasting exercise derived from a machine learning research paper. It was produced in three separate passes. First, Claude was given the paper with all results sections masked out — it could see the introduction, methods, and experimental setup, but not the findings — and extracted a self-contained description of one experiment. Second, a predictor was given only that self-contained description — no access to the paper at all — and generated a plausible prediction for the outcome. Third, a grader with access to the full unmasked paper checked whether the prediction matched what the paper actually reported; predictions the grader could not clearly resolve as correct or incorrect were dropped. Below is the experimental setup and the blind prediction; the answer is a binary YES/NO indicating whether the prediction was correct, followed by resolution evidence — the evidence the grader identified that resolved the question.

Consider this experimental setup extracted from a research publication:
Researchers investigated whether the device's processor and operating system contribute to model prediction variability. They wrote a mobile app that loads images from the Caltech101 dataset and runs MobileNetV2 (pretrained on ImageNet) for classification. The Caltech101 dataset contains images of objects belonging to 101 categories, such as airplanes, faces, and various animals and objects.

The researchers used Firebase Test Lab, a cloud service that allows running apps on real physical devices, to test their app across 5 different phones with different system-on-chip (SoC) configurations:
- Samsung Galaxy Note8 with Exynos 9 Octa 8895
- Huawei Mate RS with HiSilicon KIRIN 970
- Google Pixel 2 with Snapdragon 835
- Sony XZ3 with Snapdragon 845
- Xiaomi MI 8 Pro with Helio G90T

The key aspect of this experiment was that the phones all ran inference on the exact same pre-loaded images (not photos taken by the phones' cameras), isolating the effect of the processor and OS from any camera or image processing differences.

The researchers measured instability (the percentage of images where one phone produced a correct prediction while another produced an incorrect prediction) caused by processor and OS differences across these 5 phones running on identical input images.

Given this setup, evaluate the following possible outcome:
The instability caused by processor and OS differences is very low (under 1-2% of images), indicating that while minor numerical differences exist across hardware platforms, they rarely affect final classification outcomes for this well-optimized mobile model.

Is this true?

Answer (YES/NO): YES